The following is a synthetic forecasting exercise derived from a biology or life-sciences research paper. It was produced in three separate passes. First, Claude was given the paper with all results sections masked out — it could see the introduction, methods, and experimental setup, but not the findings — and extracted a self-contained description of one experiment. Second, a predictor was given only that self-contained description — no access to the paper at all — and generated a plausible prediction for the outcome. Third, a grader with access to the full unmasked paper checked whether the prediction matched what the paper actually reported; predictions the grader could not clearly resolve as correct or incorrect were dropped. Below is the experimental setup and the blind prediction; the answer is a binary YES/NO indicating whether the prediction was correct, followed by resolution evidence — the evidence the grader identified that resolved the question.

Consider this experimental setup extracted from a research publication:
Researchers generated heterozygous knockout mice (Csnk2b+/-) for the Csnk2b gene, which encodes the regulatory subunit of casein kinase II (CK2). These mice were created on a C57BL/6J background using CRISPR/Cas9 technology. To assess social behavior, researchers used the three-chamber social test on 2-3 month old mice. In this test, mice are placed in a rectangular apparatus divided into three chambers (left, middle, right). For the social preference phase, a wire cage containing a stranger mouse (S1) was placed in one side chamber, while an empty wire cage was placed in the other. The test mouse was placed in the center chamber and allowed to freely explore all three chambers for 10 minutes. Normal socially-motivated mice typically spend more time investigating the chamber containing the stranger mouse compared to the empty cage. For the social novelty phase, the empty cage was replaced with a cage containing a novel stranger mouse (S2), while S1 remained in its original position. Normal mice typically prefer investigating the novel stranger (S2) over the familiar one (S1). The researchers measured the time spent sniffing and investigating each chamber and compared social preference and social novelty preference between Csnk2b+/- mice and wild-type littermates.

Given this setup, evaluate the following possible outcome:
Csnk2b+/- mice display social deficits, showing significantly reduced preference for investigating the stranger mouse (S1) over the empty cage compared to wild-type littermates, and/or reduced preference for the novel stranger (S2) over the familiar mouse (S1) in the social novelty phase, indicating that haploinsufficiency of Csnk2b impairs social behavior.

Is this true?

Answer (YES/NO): YES